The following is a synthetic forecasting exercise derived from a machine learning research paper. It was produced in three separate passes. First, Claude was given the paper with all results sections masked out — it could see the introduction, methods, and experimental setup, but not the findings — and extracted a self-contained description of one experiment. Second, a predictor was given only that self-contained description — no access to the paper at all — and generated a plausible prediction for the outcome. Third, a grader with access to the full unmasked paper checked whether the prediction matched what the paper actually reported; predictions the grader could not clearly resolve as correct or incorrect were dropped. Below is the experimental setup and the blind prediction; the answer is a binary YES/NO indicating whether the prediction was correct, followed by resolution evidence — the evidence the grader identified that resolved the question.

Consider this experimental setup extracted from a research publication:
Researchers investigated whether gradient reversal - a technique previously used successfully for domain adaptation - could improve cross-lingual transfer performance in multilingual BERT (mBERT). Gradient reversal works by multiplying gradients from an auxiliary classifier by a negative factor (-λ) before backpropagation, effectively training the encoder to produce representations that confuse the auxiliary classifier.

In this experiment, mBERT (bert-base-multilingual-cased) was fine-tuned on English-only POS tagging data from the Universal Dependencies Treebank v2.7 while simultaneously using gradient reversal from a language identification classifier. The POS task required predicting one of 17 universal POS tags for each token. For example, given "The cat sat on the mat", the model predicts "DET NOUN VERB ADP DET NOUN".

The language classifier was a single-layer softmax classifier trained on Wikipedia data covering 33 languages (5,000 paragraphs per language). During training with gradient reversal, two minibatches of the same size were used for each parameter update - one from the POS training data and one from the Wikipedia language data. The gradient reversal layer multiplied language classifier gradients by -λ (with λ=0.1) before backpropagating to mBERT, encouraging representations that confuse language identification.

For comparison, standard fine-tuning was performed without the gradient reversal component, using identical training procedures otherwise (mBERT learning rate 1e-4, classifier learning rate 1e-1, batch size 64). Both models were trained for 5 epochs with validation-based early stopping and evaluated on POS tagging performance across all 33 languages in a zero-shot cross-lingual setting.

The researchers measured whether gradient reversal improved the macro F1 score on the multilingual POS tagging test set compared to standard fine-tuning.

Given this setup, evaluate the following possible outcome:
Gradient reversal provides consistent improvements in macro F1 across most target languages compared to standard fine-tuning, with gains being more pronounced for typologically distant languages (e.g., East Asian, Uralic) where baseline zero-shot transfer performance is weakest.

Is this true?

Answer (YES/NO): NO